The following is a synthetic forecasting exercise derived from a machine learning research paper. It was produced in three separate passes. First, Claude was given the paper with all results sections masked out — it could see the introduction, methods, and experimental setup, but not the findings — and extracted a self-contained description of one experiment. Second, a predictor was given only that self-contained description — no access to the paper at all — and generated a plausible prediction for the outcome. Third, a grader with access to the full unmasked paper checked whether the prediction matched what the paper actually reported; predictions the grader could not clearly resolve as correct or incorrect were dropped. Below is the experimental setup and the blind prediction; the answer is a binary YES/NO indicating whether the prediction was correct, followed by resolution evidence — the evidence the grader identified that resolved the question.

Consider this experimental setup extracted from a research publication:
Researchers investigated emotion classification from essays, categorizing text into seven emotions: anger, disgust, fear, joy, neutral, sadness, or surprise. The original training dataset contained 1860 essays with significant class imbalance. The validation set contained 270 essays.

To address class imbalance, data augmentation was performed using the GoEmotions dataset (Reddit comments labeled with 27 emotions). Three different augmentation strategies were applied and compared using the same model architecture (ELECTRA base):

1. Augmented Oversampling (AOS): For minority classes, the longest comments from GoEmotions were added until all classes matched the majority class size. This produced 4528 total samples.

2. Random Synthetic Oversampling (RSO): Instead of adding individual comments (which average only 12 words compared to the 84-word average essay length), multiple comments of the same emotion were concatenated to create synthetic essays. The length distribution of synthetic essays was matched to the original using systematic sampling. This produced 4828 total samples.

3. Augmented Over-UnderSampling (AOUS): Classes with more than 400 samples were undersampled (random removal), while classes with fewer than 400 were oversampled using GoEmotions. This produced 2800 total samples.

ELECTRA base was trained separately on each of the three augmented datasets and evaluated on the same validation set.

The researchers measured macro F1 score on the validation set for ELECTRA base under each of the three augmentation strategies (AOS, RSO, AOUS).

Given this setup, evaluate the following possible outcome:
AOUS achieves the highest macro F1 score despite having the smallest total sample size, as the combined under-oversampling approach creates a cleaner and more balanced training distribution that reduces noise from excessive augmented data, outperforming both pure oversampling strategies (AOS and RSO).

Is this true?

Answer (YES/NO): YES